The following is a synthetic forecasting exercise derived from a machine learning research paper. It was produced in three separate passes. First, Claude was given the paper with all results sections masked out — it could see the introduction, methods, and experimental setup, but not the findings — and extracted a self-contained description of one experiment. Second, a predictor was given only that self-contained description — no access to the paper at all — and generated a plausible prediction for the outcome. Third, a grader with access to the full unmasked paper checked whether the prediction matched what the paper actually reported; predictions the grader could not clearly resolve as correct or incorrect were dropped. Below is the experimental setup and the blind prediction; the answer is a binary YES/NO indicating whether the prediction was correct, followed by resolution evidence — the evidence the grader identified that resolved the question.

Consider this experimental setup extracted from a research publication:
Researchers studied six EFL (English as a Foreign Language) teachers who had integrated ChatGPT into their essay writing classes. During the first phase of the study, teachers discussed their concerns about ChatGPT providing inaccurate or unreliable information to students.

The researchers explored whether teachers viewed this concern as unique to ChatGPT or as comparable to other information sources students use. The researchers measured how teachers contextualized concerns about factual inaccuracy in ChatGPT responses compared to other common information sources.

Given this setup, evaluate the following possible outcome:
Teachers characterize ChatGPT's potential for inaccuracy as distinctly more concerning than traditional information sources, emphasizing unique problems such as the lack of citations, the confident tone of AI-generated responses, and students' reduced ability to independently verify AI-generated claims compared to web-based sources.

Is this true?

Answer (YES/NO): NO